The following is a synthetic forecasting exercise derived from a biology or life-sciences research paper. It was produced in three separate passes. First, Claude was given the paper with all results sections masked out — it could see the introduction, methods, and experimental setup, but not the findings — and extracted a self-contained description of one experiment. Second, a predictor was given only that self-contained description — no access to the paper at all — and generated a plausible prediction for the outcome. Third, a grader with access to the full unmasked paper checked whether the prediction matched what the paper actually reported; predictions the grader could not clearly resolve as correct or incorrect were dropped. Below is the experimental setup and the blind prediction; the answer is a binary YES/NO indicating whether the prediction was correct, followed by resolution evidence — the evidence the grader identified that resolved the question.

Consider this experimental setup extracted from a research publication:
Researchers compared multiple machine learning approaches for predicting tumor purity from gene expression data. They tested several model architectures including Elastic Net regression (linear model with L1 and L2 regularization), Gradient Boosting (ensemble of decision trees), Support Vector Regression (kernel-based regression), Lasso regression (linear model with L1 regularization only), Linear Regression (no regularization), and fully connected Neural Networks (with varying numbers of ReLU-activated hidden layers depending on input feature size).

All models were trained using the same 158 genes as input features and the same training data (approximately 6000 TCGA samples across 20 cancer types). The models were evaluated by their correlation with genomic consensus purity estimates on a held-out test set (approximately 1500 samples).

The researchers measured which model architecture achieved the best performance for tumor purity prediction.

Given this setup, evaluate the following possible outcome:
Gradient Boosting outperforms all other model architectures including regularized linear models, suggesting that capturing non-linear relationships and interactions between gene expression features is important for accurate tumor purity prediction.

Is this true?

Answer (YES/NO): NO